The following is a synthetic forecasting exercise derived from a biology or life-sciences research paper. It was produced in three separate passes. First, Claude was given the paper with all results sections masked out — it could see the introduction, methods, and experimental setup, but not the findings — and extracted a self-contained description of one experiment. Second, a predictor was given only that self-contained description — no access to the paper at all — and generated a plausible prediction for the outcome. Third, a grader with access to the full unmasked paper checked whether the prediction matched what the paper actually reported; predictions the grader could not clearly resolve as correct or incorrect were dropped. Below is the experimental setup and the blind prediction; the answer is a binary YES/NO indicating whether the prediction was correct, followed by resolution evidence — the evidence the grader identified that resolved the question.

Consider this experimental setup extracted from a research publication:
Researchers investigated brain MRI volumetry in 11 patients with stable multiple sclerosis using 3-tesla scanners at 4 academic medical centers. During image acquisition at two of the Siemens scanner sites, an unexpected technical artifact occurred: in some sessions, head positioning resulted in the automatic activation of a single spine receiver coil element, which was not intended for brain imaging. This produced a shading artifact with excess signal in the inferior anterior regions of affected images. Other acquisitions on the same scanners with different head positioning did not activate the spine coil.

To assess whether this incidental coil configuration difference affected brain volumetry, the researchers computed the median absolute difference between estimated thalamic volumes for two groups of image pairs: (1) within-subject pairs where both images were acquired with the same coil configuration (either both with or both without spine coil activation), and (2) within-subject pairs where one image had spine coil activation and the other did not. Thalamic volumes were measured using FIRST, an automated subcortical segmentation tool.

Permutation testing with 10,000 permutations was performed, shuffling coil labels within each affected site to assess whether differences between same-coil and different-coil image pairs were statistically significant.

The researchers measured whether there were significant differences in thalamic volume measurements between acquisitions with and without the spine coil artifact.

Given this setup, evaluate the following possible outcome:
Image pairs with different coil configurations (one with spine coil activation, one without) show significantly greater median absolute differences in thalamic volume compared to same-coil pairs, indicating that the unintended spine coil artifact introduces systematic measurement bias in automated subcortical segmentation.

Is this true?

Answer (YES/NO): YES